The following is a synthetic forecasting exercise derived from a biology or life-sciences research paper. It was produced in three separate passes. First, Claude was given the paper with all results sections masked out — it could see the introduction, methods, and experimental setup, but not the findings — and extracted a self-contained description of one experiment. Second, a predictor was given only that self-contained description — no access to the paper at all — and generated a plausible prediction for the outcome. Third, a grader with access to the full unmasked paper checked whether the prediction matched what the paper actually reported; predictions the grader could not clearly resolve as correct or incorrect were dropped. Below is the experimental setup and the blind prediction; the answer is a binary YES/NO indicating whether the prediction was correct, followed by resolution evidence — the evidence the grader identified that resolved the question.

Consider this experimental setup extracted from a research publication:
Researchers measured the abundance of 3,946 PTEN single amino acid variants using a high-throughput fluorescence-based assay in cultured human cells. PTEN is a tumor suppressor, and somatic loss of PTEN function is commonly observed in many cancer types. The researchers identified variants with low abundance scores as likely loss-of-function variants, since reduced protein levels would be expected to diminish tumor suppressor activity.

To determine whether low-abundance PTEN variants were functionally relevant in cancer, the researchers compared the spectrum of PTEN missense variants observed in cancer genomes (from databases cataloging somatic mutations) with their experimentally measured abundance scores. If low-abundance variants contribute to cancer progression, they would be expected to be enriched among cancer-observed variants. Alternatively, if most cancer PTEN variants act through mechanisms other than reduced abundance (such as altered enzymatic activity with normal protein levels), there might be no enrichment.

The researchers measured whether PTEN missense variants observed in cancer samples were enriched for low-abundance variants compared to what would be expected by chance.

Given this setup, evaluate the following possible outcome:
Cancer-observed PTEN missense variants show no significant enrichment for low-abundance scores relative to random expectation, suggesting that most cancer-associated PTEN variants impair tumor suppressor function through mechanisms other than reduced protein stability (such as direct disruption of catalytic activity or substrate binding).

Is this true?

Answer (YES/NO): NO